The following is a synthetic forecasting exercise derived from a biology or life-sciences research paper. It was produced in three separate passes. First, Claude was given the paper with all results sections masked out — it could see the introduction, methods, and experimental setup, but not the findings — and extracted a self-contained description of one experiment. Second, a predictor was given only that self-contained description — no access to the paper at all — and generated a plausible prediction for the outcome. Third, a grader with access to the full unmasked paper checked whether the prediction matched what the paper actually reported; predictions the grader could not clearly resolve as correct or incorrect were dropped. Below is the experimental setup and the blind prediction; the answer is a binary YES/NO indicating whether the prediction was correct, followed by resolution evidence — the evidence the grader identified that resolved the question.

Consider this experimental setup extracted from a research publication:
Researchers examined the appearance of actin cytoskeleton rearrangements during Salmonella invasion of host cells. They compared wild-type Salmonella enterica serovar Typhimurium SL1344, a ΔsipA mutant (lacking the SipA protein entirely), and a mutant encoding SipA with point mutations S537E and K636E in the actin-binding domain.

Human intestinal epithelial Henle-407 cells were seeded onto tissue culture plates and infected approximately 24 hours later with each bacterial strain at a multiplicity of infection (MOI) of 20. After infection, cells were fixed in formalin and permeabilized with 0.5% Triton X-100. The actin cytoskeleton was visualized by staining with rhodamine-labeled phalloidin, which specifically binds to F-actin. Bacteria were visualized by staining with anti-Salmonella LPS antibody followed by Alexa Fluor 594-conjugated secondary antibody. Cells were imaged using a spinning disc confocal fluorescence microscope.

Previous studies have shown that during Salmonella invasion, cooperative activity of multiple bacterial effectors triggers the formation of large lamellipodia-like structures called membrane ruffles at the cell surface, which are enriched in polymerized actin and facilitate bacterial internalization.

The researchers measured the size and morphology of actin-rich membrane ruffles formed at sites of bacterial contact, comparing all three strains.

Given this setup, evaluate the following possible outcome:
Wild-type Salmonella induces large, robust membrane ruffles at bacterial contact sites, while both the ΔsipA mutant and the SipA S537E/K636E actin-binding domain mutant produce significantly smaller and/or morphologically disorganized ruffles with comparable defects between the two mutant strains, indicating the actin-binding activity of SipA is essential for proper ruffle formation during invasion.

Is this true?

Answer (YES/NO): YES